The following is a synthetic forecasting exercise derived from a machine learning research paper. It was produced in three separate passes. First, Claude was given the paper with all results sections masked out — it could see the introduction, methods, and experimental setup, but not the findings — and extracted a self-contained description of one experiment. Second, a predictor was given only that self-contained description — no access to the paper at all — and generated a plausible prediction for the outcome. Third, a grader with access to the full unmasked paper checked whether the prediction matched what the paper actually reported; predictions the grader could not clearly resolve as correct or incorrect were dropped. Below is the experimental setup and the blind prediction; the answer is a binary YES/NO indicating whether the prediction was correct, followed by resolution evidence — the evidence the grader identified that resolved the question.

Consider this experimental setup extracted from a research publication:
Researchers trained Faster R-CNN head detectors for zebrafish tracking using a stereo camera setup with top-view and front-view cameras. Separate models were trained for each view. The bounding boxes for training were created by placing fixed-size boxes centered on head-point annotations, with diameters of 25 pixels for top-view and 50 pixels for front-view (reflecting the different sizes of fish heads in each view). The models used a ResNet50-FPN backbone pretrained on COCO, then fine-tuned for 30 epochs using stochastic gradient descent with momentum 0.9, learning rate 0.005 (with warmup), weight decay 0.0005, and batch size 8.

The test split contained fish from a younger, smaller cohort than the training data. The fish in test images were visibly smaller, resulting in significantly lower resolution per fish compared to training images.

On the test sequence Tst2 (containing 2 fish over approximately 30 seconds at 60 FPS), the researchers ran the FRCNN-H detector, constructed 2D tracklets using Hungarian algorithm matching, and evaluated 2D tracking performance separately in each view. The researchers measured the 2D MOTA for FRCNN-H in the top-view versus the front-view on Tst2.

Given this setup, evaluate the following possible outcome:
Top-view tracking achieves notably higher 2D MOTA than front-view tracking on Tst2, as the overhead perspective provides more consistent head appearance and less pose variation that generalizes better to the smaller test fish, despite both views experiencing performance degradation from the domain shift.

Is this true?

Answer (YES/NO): YES